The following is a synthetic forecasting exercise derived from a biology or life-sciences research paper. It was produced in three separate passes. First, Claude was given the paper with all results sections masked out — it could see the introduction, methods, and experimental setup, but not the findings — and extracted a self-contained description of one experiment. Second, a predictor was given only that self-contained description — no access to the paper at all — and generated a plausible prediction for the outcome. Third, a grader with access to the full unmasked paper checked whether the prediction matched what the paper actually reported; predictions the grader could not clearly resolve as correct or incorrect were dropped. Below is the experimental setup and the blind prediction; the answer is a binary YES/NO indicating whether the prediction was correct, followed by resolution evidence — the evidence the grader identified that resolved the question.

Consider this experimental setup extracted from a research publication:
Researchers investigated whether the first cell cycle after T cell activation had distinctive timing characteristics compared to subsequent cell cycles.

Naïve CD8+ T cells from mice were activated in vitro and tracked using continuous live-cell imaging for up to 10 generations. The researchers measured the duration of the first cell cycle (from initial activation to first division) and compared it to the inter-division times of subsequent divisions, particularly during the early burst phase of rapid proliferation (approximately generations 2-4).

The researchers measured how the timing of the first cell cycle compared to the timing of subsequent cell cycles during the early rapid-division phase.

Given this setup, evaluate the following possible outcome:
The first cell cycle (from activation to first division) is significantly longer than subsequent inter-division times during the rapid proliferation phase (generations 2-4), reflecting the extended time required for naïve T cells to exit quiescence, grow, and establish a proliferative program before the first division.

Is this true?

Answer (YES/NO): YES